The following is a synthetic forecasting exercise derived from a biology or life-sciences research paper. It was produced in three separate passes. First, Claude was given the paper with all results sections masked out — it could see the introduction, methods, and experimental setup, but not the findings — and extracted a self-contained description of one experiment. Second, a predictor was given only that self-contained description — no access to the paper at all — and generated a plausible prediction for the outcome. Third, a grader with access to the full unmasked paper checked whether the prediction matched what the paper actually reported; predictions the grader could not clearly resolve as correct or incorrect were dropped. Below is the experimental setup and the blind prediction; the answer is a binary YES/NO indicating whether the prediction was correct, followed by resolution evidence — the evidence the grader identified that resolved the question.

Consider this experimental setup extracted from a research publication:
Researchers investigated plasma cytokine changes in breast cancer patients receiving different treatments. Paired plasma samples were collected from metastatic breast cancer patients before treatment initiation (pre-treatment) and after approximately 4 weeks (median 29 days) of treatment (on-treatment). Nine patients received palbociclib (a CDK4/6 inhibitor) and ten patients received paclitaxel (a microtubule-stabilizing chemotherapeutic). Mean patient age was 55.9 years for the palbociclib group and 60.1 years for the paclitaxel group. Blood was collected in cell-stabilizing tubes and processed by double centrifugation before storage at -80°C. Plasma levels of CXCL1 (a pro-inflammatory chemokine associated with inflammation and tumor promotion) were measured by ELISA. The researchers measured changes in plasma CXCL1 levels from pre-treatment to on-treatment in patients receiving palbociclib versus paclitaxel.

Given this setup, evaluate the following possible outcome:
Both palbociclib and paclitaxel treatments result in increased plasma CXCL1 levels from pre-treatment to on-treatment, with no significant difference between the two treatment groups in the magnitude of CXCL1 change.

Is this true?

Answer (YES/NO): NO